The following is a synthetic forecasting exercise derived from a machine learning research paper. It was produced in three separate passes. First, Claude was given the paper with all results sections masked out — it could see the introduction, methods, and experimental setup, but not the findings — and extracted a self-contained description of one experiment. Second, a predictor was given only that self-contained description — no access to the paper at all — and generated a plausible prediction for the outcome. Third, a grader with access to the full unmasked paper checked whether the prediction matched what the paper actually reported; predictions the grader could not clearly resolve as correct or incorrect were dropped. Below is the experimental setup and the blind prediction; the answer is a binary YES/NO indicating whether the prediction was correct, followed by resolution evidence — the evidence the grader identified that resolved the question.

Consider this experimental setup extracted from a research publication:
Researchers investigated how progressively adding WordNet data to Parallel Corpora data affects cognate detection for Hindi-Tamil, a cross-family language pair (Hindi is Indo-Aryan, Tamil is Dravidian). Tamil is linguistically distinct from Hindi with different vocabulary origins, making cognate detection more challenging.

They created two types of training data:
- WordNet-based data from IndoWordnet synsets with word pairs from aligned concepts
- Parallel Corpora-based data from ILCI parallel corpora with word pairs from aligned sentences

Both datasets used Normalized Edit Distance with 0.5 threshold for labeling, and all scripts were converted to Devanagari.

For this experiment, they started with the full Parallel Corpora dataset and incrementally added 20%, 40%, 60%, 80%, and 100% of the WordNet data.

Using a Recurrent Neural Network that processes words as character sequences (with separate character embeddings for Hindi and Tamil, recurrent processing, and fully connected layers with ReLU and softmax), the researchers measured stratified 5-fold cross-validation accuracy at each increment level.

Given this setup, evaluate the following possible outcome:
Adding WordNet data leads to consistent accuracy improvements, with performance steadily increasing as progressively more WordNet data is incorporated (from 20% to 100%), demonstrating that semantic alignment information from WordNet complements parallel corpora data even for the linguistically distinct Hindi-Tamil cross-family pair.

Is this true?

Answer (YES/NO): YES